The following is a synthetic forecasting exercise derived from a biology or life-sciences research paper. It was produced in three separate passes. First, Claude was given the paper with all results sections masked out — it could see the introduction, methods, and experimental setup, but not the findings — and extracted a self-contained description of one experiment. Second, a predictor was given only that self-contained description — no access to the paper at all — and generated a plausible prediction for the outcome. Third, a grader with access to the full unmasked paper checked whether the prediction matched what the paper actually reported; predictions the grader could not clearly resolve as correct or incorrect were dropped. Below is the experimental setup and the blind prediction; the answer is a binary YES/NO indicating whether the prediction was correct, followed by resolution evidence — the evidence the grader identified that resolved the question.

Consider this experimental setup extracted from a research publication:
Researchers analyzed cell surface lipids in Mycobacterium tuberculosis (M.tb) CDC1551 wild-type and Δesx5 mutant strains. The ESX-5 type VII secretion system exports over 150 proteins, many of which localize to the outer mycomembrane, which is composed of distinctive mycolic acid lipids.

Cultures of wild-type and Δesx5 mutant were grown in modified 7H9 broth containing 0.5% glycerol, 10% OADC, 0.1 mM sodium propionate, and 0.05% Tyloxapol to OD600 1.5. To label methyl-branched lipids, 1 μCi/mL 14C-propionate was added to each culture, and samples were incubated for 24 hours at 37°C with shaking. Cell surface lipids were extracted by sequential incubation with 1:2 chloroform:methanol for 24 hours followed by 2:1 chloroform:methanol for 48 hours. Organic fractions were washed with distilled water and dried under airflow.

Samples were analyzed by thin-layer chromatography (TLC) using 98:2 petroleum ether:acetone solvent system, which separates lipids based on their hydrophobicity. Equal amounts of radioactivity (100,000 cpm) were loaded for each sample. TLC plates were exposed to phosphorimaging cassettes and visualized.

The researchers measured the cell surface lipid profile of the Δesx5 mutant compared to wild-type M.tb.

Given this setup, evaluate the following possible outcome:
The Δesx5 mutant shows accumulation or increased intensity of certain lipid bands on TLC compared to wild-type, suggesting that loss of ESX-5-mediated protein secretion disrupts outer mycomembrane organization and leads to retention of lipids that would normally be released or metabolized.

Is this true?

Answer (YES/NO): NO